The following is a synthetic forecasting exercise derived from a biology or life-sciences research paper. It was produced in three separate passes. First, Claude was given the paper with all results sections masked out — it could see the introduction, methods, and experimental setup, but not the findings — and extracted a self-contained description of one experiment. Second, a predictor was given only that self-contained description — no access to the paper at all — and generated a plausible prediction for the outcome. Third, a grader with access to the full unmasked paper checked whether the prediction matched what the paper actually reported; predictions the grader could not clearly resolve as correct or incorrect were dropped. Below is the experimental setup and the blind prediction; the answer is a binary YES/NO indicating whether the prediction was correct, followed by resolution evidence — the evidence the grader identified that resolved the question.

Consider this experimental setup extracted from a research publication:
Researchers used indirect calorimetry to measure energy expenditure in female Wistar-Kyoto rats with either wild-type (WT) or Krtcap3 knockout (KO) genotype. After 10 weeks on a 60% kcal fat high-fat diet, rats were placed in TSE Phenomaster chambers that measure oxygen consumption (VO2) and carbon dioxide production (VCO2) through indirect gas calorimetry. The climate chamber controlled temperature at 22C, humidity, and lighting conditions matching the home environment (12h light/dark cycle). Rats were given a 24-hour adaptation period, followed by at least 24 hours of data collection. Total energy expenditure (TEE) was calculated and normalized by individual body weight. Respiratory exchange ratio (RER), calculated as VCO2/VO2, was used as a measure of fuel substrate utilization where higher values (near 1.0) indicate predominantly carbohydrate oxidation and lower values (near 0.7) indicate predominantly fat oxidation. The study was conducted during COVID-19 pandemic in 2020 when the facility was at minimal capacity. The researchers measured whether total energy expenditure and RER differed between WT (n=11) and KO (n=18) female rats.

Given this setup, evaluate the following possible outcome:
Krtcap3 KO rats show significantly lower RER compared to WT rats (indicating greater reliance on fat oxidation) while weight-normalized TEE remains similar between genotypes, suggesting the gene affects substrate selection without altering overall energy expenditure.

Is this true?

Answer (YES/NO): NO